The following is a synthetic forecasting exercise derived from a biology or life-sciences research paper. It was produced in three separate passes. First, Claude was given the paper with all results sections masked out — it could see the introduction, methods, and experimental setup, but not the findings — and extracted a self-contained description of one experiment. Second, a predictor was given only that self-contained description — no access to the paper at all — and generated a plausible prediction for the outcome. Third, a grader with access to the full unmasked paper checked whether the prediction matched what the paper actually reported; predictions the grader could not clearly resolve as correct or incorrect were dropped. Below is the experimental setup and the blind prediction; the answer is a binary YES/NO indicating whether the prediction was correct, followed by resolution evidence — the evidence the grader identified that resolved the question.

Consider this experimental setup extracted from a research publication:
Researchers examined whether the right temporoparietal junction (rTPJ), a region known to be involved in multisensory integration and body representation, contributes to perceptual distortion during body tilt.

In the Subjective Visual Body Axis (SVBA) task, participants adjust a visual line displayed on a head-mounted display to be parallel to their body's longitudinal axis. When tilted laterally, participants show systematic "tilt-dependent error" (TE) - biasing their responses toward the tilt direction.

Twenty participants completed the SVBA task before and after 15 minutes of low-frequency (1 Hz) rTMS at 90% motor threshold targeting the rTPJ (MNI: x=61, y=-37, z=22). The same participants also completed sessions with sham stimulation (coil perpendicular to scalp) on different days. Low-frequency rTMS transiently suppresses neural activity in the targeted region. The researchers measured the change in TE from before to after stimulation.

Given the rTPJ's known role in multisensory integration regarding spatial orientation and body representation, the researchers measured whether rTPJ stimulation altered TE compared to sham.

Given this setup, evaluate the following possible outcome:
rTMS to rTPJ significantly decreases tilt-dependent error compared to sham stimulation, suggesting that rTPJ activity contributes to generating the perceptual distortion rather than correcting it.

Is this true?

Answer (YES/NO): NO